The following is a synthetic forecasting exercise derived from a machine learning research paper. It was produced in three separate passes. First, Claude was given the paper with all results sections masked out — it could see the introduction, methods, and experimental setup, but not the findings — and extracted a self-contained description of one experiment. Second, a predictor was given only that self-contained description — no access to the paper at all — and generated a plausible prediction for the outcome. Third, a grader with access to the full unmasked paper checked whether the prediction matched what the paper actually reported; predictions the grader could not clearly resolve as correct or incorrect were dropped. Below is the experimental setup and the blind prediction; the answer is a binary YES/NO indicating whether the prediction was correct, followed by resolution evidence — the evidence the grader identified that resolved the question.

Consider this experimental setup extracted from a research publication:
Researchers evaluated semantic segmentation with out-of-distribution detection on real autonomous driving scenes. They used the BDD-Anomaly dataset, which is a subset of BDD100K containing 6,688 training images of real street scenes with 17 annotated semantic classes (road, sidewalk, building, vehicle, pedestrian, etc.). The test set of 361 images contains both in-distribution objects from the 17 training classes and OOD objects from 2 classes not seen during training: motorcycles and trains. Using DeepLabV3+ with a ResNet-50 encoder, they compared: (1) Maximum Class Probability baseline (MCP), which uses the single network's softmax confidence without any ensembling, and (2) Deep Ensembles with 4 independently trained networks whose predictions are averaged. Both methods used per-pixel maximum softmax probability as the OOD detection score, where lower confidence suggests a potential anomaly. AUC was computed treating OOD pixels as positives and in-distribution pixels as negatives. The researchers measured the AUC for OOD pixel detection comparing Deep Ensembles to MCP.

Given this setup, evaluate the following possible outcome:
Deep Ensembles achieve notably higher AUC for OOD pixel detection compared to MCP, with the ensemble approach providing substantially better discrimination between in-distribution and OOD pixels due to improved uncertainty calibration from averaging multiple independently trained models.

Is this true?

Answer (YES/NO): NO